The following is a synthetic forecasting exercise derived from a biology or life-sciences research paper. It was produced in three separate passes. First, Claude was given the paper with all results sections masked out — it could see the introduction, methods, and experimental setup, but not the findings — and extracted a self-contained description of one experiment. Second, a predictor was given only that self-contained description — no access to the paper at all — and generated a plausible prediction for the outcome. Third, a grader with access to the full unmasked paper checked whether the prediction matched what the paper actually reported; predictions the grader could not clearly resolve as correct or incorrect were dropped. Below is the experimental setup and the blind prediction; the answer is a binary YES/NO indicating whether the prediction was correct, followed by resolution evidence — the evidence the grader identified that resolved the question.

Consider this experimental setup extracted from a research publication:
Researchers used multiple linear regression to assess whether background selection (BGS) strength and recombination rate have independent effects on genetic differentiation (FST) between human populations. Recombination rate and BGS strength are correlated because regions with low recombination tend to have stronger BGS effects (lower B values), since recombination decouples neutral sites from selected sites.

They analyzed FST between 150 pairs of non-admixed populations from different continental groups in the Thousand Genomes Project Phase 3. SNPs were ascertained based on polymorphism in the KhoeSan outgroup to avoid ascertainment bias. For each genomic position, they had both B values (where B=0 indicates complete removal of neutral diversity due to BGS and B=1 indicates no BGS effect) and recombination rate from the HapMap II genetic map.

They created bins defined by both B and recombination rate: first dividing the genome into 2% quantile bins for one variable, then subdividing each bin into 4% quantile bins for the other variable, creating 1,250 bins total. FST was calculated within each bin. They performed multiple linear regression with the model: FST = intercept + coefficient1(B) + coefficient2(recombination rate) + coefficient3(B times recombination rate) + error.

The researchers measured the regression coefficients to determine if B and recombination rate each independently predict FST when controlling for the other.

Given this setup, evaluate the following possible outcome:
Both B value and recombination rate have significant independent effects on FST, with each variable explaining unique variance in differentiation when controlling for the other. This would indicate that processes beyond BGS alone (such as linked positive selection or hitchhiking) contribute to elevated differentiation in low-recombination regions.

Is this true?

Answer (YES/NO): NO